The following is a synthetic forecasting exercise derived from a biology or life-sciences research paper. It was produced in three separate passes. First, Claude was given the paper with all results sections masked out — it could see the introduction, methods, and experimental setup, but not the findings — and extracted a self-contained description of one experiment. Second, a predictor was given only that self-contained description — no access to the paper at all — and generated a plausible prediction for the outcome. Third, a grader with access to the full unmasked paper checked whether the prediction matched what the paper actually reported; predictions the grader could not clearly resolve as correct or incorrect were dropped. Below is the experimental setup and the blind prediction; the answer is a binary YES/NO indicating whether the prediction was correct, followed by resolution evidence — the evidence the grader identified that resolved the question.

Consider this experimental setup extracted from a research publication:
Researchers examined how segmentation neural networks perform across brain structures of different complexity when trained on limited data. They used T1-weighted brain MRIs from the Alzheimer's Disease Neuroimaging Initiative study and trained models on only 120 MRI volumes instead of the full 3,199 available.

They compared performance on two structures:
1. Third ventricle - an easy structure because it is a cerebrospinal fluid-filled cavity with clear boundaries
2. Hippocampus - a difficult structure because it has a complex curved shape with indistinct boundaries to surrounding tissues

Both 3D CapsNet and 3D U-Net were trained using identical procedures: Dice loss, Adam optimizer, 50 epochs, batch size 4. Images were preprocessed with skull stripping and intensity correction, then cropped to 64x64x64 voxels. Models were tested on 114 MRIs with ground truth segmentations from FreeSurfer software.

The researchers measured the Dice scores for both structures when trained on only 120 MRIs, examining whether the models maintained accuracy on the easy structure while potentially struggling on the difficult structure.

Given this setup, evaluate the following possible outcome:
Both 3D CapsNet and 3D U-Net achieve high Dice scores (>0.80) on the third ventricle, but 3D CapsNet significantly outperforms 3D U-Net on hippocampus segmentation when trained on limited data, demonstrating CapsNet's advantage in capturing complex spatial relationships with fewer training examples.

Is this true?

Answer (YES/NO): NO